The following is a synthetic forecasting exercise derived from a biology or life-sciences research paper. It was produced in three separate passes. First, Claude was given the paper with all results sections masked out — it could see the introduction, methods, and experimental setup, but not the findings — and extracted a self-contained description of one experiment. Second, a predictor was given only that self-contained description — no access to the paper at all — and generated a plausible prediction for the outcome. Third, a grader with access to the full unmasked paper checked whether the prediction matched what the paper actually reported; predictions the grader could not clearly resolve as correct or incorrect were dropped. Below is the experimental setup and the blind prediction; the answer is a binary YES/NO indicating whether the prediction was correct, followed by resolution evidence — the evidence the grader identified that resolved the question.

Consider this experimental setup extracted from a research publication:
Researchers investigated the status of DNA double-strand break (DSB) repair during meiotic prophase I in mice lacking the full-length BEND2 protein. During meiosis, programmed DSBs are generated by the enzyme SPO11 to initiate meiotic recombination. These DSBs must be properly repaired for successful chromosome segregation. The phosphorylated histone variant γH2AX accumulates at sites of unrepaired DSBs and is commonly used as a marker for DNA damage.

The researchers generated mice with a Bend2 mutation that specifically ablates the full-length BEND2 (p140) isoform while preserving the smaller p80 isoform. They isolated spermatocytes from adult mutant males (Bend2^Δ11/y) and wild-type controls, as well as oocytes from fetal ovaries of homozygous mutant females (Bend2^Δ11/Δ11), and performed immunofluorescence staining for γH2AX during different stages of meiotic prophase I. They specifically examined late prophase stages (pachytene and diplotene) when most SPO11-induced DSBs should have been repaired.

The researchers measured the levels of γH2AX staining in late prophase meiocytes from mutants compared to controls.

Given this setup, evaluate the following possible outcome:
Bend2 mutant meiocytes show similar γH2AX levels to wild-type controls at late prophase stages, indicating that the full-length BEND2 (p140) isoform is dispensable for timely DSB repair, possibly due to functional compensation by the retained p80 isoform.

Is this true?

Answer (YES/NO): NO